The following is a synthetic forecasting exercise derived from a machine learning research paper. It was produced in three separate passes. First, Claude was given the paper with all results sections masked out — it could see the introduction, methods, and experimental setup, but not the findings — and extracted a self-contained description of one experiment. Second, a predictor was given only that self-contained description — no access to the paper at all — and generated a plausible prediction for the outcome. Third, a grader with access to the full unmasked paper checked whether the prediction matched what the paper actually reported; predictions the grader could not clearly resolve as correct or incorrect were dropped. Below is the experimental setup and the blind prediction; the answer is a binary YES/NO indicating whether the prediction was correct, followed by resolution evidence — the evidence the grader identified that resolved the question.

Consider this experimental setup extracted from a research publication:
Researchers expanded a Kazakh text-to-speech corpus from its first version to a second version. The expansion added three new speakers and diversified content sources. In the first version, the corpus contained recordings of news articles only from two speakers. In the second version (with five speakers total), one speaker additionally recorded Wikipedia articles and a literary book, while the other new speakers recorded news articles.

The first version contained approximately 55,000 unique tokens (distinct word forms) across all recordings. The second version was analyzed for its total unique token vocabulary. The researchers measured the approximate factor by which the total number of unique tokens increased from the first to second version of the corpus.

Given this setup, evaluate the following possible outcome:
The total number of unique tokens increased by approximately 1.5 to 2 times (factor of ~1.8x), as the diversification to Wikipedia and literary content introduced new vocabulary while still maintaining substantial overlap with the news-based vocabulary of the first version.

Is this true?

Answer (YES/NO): NO